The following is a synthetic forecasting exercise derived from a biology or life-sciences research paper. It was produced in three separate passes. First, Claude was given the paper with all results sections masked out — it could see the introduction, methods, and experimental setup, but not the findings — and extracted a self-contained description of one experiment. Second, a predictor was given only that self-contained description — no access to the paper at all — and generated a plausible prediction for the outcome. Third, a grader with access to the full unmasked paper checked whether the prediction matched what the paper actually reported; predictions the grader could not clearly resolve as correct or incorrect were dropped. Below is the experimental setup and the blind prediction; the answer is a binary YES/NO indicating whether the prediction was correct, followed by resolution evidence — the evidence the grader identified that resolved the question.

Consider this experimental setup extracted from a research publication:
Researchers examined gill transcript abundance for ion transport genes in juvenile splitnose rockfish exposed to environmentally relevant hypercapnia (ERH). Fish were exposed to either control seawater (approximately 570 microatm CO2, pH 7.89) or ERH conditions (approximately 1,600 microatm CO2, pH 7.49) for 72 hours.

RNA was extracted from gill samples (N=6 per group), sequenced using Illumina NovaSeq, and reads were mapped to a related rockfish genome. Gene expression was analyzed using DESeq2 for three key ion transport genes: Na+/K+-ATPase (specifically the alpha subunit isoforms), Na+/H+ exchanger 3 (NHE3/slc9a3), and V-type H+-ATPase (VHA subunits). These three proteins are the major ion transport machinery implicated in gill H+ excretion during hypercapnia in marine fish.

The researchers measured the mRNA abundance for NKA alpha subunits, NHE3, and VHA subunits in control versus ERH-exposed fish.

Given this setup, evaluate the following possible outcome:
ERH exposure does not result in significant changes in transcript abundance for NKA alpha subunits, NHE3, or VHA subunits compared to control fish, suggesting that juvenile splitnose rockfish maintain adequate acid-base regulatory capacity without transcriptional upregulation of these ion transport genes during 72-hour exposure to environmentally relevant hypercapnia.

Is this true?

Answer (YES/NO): YES